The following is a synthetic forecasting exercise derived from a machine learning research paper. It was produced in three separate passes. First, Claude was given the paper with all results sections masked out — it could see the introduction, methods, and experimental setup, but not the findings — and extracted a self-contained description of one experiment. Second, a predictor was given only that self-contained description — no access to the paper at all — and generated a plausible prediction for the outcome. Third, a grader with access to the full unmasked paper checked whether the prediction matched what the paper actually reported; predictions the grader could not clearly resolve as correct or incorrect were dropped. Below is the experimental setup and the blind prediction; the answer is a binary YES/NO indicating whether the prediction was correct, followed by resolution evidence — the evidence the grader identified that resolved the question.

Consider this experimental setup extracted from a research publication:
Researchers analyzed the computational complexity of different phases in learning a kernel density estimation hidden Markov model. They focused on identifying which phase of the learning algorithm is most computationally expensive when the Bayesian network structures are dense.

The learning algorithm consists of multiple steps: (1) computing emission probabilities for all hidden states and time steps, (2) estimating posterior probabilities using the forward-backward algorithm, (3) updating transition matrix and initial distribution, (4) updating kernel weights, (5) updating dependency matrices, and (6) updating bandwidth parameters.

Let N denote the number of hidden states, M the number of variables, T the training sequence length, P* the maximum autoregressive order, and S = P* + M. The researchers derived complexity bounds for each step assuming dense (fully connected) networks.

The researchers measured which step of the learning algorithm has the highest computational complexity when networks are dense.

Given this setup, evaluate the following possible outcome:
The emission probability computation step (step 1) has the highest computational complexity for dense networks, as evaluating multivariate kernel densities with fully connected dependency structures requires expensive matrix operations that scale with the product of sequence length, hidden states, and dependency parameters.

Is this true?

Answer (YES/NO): NO